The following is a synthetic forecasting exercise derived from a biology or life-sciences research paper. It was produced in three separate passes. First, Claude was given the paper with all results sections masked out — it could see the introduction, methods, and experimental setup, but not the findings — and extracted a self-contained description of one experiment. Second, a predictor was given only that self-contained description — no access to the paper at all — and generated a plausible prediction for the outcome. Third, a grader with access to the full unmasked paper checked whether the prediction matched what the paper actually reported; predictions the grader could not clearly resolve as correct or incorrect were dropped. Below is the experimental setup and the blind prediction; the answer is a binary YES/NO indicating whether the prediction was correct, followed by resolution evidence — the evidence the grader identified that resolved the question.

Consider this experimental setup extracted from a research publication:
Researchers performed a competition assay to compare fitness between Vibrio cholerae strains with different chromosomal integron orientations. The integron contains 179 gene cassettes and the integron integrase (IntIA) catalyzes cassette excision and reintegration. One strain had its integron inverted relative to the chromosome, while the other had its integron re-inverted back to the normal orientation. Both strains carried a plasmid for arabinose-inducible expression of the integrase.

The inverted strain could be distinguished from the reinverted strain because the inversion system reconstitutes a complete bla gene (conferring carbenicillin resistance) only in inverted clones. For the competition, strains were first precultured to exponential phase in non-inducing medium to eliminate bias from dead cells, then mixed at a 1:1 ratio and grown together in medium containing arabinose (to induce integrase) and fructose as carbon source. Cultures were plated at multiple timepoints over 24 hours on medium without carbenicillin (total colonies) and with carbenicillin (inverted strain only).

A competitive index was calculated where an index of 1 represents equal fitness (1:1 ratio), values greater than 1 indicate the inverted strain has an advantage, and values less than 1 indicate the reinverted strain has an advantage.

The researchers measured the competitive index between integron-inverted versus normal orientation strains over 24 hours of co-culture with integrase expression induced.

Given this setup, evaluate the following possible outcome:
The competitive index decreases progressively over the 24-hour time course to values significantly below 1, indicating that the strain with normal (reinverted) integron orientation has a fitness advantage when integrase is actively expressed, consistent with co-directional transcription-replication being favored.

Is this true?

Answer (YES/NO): YES